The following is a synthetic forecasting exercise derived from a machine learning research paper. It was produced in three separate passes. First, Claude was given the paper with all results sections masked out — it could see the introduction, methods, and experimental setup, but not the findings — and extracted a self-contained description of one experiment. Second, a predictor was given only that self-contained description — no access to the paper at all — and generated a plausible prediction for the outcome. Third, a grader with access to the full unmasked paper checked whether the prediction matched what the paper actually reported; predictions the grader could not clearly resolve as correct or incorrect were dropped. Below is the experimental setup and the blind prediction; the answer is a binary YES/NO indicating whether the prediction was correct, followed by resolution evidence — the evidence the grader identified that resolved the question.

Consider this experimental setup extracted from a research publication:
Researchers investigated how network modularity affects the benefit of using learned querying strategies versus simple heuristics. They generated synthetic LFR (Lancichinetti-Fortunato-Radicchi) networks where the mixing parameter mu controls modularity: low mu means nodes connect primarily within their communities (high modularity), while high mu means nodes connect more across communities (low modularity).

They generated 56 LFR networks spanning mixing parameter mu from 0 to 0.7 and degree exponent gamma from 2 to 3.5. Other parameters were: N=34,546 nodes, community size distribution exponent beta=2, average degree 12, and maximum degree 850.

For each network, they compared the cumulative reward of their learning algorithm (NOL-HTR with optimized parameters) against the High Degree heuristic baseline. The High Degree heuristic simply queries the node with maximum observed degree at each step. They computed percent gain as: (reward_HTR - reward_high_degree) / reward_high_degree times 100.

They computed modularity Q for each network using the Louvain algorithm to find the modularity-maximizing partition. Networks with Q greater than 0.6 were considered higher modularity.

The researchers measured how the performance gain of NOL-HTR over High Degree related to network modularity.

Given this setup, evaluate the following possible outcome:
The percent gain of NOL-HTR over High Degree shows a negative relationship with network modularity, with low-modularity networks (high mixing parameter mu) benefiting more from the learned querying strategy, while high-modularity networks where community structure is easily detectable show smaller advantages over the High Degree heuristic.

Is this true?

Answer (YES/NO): NO